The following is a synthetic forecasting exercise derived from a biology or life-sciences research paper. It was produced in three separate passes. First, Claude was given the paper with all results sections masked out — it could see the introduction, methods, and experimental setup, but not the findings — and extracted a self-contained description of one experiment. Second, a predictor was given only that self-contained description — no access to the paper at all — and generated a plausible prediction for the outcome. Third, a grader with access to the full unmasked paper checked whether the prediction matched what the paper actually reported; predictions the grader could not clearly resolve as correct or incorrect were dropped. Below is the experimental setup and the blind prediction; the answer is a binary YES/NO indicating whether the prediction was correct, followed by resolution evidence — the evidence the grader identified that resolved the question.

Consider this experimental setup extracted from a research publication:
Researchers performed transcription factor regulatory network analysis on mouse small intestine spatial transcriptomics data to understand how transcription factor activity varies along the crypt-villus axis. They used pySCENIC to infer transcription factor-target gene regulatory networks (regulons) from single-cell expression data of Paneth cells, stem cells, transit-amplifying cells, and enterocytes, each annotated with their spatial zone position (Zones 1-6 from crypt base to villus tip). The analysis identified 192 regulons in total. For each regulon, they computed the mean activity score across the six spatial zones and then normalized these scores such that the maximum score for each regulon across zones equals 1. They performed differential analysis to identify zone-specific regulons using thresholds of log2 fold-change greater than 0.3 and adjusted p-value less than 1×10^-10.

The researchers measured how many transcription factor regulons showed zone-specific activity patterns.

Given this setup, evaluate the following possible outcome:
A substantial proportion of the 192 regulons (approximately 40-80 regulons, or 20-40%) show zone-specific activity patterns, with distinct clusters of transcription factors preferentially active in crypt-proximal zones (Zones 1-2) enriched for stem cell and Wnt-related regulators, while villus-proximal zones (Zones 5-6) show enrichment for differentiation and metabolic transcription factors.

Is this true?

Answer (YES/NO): YES